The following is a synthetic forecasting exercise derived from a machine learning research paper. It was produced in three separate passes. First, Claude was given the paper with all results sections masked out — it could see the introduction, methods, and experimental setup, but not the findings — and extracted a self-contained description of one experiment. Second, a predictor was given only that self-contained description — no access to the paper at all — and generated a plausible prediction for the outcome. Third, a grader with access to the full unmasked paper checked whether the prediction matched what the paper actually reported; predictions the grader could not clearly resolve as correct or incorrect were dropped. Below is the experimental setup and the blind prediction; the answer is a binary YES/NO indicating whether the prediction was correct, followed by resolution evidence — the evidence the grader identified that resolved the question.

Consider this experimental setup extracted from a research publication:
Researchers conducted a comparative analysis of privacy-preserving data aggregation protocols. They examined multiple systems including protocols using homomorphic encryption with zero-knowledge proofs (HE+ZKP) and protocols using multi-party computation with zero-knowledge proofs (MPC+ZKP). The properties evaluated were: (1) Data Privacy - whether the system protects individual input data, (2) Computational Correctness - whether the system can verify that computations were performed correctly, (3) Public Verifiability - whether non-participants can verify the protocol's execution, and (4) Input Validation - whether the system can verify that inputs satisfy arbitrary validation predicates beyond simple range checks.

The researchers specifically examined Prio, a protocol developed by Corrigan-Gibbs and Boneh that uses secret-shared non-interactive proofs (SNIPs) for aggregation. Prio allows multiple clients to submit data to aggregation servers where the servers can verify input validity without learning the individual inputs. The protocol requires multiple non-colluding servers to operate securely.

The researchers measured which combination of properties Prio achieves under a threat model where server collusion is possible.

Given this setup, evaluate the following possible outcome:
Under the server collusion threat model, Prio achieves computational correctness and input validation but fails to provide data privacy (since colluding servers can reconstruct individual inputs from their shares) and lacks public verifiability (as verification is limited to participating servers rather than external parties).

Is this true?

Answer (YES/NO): NO